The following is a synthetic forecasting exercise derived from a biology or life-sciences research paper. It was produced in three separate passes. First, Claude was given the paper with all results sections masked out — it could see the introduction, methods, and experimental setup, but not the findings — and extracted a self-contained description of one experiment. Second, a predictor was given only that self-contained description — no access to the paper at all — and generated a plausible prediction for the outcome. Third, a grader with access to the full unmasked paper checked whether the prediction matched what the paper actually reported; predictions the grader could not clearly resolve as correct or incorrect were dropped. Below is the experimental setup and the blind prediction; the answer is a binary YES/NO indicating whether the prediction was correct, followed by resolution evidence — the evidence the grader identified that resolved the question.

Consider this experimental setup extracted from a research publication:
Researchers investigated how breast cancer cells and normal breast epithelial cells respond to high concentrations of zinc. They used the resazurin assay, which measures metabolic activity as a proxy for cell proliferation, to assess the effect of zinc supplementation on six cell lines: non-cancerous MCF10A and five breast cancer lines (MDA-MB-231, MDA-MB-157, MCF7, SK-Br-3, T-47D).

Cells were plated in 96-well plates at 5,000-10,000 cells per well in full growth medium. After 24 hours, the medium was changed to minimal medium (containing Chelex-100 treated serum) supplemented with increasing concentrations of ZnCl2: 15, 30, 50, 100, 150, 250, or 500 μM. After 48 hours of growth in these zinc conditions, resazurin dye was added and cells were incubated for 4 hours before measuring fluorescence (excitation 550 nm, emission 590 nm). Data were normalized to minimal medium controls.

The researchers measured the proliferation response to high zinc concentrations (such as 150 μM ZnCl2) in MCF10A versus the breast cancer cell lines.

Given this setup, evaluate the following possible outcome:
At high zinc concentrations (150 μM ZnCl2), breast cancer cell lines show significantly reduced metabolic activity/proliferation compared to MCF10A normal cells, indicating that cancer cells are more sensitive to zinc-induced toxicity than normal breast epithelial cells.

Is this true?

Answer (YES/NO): NO